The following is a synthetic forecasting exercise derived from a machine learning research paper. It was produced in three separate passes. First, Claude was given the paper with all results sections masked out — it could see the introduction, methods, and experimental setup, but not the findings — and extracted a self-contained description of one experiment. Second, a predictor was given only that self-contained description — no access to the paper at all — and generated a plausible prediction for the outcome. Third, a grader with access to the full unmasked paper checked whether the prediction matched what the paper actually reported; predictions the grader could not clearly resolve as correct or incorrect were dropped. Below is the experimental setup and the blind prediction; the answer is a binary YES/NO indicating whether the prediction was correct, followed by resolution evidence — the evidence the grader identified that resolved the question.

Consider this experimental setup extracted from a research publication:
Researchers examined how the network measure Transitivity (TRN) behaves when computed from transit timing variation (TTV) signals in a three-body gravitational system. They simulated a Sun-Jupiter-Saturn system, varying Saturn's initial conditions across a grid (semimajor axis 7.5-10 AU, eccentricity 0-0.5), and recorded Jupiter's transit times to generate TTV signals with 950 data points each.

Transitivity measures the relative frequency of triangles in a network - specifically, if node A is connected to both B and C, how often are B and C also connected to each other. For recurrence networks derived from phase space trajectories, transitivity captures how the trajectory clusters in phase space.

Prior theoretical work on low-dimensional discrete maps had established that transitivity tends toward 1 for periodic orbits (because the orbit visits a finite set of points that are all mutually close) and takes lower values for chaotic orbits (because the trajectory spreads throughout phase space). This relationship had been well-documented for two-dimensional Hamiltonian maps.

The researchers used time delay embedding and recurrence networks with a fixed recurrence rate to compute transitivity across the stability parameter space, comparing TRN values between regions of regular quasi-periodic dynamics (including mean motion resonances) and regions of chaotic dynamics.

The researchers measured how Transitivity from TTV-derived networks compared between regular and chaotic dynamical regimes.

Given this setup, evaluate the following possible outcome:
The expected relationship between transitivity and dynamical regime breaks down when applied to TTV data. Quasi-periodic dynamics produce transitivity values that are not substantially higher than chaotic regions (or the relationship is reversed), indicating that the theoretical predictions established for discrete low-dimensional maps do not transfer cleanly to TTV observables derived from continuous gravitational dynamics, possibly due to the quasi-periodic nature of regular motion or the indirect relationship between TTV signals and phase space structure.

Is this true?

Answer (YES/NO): YES